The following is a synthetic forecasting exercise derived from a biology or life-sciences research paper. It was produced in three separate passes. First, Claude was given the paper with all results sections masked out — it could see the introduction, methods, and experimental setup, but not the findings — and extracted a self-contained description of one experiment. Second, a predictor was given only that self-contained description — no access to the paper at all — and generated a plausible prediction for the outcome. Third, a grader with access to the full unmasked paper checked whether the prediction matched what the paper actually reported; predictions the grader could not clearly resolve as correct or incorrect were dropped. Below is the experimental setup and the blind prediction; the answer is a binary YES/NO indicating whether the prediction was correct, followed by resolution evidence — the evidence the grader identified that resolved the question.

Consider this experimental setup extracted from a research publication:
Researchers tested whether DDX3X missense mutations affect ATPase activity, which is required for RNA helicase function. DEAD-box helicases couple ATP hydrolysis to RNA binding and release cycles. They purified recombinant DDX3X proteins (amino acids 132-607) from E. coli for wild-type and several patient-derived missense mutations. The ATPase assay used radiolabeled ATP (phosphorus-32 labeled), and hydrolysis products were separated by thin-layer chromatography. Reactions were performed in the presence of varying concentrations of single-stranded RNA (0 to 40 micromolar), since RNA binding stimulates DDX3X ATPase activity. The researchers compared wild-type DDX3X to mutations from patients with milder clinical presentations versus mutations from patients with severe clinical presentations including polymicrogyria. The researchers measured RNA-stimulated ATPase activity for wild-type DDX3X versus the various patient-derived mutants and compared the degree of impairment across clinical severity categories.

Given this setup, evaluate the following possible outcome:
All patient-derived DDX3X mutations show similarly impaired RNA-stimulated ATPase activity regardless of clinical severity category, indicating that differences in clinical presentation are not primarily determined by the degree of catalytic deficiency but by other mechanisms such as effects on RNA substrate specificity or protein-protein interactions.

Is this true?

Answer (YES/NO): NO